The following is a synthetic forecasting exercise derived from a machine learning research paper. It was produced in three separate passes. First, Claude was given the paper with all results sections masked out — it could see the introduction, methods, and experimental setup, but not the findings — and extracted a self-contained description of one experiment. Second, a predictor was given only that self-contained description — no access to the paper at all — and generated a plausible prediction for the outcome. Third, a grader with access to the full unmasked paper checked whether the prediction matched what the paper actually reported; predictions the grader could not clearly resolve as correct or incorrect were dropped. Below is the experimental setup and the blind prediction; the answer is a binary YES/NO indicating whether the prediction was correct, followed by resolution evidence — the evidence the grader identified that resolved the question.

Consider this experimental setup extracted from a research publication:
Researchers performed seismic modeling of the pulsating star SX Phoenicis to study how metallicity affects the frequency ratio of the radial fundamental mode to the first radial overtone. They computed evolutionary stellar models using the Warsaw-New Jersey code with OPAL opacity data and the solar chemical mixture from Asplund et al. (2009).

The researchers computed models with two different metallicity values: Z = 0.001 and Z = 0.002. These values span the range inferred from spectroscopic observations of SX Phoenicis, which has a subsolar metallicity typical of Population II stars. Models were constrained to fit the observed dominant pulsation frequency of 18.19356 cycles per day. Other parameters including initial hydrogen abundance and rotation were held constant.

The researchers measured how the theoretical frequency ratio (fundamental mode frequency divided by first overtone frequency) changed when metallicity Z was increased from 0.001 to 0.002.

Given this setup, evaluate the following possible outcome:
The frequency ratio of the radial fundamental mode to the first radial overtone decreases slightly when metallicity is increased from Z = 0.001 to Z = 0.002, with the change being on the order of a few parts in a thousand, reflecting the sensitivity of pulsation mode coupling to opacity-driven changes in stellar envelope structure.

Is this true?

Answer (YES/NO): YES